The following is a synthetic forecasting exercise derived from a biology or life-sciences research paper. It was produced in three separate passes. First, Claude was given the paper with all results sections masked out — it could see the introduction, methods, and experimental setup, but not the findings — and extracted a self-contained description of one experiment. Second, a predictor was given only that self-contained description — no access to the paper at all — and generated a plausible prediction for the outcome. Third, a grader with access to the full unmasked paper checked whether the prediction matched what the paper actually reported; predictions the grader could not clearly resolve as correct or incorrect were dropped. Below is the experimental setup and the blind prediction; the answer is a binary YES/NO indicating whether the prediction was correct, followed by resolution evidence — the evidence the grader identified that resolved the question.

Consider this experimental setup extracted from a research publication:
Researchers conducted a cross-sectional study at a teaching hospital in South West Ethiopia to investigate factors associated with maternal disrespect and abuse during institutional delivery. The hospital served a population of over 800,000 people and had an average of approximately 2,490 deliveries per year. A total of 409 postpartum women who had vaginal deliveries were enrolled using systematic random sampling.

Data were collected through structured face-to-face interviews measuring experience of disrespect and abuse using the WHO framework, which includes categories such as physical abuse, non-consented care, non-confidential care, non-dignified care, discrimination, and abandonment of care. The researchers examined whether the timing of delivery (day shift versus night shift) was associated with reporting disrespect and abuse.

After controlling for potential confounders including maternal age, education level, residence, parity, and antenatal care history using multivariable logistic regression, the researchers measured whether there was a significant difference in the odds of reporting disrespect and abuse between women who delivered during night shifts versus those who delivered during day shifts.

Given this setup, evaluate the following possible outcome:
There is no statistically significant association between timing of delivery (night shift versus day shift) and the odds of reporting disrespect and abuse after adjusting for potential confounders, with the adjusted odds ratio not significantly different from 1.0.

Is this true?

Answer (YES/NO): NO